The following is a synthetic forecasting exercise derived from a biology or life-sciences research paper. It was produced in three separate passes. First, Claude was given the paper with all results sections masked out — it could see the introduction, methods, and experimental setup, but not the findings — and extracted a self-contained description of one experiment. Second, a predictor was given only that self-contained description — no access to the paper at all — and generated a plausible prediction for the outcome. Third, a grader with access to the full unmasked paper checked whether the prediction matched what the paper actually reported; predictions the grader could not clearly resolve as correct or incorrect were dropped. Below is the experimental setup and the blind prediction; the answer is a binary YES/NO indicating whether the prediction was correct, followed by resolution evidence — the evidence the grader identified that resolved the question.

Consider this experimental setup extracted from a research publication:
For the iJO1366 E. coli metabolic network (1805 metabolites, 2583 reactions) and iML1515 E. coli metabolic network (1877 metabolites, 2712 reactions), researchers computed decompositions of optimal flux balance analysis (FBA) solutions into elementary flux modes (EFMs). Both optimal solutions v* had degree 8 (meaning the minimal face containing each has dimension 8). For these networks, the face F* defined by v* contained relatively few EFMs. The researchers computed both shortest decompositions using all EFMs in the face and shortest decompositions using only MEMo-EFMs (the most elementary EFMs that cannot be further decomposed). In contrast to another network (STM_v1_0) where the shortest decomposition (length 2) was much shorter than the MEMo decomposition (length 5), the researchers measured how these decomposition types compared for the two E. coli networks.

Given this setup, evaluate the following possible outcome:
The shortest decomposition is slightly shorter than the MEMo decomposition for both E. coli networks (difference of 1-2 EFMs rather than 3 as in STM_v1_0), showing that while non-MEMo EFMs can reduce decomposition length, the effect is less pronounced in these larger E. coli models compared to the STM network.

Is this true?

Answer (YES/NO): NO